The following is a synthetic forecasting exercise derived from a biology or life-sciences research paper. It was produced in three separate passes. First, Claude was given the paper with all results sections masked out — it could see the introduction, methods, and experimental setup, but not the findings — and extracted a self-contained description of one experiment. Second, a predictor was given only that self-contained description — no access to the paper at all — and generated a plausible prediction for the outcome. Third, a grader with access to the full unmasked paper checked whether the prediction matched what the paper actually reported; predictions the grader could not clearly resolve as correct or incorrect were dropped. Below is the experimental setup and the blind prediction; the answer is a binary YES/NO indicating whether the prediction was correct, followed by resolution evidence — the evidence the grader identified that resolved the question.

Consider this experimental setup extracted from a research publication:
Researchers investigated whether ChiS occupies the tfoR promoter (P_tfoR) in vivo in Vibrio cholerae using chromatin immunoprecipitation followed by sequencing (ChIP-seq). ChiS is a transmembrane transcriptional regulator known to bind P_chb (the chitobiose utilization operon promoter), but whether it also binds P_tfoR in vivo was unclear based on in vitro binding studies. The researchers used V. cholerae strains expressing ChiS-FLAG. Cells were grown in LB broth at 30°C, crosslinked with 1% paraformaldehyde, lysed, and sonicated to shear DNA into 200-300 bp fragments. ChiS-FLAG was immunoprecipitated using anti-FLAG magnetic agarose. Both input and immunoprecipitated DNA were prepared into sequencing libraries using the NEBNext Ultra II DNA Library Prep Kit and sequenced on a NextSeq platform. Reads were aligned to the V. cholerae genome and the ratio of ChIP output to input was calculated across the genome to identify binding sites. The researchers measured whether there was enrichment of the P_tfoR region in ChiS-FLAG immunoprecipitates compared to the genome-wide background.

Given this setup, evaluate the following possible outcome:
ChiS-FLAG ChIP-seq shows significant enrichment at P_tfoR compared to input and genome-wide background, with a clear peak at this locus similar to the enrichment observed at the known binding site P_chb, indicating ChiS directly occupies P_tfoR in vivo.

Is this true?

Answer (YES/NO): YES